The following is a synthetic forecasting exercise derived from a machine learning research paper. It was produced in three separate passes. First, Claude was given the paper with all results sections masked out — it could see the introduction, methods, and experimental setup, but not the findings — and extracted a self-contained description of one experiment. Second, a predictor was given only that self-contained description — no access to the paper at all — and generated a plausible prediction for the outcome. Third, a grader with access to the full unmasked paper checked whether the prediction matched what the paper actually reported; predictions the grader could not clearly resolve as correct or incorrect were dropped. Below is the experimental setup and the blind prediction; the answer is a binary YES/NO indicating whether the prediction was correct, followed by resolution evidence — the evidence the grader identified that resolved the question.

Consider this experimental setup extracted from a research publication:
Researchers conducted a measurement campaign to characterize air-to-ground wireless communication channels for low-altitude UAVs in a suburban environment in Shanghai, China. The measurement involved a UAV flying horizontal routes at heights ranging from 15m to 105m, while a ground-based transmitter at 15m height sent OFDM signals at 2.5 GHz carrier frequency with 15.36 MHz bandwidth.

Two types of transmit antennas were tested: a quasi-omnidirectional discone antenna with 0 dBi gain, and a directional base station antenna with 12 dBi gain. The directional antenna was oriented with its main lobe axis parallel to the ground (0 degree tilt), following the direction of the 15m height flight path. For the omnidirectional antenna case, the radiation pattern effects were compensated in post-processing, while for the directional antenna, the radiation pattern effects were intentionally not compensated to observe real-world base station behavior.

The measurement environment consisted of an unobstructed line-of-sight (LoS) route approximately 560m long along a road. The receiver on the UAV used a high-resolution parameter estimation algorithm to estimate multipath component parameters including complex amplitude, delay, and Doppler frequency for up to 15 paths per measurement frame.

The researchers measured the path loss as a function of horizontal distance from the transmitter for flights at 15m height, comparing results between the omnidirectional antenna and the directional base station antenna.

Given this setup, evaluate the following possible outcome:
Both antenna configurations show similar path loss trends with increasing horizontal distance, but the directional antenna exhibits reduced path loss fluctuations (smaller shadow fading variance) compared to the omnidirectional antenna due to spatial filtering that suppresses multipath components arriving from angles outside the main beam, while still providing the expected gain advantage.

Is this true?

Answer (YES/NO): NO